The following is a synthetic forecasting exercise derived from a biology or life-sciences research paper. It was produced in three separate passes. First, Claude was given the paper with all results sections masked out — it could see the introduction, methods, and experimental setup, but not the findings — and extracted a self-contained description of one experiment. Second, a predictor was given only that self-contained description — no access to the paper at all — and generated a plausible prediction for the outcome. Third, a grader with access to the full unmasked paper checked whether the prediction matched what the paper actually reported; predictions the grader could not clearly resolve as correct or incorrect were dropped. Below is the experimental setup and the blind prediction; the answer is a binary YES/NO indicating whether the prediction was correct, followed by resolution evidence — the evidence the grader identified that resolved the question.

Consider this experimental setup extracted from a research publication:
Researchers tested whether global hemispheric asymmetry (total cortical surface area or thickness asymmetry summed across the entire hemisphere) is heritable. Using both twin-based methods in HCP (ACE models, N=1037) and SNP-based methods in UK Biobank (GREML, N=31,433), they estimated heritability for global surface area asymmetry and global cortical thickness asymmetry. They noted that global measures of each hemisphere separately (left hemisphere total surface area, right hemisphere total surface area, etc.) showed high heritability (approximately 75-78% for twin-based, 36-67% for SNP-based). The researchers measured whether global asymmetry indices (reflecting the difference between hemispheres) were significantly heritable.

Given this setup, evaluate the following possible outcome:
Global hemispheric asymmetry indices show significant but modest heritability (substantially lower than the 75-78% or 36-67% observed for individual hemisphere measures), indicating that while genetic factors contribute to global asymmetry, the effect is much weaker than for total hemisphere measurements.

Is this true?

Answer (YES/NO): NO